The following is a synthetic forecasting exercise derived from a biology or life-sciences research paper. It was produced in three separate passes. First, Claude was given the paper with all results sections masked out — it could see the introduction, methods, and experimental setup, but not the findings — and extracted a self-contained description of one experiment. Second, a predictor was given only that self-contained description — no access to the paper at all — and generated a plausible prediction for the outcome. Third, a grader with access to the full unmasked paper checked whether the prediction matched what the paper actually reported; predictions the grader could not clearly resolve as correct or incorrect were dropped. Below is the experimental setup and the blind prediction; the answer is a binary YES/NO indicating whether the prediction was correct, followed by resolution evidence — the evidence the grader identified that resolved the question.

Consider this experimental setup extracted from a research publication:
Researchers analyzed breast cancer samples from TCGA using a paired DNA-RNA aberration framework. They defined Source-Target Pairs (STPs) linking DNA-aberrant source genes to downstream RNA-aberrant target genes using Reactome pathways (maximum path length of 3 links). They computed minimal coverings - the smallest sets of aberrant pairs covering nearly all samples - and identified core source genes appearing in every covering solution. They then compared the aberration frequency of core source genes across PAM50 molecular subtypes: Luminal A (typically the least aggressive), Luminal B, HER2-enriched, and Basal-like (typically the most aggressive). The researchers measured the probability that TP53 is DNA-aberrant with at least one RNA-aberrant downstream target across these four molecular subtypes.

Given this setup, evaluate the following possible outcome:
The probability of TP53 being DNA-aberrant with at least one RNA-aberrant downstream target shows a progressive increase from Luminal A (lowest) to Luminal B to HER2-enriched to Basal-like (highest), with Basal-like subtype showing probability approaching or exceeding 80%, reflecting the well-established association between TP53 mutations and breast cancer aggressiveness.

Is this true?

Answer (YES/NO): NO